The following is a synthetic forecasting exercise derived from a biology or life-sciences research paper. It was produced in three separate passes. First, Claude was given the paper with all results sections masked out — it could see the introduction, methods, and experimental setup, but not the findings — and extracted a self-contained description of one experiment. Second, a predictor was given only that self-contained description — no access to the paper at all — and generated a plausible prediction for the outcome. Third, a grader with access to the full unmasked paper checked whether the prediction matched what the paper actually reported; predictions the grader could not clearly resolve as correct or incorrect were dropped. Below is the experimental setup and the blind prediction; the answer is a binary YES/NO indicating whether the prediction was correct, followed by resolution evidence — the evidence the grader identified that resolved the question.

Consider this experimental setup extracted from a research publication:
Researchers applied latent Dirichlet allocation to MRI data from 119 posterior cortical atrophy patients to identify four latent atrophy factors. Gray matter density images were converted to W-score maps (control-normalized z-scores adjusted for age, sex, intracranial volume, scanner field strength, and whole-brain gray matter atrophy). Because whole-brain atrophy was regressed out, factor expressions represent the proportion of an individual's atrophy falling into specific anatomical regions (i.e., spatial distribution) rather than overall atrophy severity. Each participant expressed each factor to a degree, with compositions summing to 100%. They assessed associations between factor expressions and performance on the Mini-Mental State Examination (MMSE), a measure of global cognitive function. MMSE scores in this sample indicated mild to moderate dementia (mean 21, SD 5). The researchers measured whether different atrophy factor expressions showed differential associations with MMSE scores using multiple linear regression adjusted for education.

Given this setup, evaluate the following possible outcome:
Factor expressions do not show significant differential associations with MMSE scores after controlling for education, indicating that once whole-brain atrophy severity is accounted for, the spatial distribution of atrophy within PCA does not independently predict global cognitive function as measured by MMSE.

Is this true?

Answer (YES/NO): NO